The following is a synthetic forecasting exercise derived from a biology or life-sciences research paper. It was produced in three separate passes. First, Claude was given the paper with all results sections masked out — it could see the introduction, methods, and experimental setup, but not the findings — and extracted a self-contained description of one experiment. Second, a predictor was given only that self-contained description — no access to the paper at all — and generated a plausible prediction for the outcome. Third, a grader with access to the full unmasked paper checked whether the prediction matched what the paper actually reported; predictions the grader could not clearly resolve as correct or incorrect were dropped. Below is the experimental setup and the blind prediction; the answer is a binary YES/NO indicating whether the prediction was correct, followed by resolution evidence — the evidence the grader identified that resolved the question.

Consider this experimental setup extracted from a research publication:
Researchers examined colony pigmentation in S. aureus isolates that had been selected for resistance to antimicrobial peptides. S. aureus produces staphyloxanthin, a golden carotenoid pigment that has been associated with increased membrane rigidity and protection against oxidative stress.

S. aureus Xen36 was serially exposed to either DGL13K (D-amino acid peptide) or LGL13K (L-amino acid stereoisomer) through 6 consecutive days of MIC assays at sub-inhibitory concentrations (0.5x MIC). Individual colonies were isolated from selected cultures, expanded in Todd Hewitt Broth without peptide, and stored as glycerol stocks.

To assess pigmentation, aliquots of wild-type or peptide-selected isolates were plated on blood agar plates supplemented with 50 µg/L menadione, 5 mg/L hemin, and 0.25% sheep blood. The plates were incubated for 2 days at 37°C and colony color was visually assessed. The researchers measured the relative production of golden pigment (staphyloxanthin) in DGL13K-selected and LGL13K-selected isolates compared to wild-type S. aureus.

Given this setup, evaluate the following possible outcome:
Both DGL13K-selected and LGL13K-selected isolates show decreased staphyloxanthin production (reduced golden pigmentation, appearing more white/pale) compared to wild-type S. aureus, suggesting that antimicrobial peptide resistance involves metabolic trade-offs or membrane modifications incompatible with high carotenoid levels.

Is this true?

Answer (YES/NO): NO